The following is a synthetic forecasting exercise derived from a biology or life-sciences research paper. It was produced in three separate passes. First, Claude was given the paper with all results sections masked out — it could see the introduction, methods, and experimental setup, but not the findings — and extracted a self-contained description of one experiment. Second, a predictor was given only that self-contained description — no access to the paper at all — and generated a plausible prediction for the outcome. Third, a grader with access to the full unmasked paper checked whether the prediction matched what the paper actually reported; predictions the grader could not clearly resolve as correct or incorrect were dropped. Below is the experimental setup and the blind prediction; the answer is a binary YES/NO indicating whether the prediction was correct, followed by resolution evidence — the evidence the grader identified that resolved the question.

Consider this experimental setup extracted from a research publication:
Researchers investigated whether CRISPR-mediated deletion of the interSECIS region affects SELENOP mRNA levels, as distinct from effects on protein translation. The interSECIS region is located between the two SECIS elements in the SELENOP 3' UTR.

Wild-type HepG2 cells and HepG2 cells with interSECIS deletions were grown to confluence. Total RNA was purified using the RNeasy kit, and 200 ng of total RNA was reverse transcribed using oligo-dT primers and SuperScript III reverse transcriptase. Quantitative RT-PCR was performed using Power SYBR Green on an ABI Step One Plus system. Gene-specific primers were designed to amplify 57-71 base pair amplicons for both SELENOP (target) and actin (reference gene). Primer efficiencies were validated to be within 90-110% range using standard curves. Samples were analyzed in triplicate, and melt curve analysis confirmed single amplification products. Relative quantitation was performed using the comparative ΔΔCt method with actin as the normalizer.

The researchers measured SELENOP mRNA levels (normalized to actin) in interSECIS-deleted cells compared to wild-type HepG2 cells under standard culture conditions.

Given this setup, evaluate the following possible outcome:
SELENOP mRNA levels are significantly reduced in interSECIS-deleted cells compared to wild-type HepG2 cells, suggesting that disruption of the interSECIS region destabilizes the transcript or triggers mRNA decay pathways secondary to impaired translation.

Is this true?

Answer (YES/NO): NO